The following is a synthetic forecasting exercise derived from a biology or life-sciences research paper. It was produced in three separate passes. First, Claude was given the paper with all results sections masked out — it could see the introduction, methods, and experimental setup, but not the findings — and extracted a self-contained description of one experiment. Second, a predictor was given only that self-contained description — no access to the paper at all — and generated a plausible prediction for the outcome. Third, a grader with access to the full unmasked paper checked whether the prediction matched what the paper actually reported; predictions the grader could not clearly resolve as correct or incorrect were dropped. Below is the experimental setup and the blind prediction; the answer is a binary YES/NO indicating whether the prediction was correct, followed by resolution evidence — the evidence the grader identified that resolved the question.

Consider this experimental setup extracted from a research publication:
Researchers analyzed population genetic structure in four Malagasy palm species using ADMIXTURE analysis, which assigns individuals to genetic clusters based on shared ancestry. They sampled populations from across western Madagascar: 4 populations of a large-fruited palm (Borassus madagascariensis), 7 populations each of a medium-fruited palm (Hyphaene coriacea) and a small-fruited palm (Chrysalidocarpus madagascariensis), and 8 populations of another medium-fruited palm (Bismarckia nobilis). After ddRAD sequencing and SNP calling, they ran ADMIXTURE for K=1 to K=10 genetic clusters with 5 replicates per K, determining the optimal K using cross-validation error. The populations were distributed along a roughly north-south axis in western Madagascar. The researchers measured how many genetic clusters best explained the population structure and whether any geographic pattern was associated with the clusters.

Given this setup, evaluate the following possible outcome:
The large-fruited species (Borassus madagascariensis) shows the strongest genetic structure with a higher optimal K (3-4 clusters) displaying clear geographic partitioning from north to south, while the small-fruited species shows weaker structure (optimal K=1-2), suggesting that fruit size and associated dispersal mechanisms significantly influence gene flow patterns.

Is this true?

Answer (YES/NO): NO